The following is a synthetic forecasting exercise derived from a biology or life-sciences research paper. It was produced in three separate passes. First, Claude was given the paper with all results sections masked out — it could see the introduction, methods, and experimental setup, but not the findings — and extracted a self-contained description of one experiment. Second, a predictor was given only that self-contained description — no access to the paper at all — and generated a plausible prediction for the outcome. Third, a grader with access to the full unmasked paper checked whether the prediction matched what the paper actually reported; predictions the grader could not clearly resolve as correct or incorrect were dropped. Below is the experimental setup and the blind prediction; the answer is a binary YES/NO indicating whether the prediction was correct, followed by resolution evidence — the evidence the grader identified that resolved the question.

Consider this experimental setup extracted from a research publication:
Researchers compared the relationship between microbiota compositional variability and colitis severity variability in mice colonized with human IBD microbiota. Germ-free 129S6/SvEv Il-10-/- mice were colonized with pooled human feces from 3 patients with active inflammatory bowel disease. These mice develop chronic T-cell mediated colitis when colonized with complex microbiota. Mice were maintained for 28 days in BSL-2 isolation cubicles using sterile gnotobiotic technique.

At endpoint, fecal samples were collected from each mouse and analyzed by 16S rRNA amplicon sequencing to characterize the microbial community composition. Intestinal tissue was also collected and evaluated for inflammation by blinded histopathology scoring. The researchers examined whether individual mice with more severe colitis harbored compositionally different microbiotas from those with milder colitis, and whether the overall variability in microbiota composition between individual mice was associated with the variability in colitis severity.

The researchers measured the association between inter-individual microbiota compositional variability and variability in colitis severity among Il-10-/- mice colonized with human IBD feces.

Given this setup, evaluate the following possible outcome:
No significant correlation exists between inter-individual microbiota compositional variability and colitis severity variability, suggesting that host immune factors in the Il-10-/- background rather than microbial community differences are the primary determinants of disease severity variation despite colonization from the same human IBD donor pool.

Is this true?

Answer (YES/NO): NO